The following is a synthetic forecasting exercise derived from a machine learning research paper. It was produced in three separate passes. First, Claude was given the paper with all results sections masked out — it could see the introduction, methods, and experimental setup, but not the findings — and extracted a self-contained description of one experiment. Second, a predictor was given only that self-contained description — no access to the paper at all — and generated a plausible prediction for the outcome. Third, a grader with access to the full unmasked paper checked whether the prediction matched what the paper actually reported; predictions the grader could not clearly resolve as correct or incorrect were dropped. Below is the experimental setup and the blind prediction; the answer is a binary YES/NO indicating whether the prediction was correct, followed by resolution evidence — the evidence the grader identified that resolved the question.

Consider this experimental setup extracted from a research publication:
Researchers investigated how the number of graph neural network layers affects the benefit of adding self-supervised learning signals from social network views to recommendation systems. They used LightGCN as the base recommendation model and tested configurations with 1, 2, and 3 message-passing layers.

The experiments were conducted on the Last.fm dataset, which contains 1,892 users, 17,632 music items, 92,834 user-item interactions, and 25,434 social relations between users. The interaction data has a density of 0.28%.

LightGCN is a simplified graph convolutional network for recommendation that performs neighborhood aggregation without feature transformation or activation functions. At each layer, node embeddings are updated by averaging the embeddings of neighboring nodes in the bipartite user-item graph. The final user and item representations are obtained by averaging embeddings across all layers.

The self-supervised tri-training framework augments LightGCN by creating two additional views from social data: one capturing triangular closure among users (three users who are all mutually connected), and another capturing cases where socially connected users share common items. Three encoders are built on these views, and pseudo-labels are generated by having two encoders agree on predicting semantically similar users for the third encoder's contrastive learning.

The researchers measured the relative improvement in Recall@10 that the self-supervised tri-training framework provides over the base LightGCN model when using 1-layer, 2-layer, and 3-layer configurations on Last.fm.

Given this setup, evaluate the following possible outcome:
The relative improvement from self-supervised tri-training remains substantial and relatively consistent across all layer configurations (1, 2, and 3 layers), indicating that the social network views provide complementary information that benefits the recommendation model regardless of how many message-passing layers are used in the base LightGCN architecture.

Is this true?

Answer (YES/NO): NO